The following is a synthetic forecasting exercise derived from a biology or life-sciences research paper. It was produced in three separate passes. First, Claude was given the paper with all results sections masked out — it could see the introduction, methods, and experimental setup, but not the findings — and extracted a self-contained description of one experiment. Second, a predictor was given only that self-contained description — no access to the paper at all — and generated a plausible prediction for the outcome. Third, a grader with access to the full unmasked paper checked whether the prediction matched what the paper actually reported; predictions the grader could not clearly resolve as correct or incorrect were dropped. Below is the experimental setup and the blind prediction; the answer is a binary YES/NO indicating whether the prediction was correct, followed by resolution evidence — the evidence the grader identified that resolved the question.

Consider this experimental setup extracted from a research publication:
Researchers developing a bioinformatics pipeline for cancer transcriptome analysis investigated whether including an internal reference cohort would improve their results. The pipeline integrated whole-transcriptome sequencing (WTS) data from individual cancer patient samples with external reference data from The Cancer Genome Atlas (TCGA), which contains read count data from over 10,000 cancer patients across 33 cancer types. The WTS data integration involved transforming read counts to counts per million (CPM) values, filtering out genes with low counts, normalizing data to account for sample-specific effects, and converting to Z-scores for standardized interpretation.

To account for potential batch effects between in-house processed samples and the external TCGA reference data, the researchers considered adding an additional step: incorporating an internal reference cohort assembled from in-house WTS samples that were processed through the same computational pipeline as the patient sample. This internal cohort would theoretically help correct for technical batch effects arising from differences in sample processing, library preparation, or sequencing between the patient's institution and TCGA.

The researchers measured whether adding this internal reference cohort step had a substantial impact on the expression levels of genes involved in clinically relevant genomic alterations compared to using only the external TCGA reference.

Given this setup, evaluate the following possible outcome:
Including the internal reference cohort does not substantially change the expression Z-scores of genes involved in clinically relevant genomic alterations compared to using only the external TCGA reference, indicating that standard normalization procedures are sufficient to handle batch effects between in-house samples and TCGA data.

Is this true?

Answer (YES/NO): YES